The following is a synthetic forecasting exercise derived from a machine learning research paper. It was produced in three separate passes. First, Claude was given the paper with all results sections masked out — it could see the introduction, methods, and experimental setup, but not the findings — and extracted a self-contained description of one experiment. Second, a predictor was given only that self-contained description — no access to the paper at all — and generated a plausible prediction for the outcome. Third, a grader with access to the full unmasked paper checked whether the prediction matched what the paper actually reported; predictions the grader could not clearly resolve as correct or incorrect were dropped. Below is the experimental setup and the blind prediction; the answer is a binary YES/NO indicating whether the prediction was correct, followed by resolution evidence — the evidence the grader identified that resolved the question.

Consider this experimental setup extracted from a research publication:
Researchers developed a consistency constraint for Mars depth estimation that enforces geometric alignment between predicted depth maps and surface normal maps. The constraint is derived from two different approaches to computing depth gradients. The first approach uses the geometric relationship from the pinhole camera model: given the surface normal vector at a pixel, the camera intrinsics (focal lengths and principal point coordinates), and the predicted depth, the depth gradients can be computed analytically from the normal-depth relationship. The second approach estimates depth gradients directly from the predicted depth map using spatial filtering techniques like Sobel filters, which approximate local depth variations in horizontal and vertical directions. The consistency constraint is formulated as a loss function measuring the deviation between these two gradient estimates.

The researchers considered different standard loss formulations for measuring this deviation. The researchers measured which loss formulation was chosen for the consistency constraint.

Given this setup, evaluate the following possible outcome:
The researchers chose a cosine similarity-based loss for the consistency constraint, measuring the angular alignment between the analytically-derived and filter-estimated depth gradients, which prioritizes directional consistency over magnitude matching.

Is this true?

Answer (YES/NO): NO